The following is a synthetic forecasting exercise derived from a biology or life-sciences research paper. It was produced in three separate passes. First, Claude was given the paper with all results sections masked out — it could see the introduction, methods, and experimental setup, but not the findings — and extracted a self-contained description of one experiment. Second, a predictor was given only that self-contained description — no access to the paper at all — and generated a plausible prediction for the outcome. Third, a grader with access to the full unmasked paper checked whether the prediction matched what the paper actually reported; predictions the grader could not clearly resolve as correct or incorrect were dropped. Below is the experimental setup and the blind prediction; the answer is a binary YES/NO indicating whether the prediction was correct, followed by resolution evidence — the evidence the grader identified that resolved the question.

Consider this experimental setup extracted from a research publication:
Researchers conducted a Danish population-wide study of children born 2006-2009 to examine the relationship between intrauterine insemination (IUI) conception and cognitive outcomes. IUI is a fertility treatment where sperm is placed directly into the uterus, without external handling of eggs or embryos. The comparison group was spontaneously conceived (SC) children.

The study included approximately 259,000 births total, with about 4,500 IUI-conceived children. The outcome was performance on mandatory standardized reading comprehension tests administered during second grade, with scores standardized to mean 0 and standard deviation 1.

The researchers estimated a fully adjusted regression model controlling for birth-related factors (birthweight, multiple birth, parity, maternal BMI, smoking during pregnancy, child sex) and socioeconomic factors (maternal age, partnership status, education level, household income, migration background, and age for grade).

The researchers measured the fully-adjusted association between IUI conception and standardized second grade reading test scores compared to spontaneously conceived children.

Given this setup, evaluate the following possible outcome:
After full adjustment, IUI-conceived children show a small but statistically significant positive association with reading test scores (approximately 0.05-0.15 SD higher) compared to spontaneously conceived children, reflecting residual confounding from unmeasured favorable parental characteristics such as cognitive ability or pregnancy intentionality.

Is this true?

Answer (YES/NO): NO